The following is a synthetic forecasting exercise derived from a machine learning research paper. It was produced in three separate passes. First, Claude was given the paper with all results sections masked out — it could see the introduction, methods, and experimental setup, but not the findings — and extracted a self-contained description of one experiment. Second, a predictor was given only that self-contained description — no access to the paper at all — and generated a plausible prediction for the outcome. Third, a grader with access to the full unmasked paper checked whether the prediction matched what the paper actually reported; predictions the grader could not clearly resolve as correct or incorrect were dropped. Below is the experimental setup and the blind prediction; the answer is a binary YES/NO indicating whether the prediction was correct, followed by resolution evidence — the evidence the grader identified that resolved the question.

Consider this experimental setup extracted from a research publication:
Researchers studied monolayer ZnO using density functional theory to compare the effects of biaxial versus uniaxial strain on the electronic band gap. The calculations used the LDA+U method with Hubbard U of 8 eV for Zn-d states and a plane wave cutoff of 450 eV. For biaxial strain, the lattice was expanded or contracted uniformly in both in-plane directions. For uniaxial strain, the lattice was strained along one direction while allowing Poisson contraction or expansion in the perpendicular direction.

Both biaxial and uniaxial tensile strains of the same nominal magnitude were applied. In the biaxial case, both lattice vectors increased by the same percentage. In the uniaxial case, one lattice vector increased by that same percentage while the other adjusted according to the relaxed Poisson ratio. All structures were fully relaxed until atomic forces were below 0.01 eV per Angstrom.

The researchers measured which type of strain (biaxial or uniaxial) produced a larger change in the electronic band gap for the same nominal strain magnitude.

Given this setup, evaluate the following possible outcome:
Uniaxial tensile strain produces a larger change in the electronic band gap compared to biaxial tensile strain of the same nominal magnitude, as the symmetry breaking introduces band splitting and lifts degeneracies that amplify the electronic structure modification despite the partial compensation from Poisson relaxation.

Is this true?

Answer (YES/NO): NO